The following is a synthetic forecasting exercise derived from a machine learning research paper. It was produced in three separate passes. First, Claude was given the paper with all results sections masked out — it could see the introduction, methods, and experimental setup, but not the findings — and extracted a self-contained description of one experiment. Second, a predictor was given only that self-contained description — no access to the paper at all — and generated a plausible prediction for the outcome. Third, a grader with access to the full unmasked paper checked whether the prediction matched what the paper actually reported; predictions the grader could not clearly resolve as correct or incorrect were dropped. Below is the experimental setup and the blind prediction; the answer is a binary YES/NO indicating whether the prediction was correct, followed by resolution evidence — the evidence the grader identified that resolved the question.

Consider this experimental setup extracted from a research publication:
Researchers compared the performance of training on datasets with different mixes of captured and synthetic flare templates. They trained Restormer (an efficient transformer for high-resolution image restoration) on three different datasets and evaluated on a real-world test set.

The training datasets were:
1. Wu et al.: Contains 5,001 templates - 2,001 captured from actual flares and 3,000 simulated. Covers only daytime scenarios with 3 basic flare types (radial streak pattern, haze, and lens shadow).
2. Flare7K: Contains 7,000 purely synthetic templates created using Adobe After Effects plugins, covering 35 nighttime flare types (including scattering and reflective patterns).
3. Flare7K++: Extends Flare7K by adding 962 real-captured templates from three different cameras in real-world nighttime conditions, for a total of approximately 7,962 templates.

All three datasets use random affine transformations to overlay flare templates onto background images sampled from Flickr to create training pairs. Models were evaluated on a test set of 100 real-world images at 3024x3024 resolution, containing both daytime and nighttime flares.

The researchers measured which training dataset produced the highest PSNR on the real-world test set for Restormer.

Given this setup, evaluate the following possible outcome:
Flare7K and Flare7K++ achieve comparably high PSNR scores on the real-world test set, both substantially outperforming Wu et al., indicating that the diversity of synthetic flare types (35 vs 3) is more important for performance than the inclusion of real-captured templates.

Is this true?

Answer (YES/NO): NO